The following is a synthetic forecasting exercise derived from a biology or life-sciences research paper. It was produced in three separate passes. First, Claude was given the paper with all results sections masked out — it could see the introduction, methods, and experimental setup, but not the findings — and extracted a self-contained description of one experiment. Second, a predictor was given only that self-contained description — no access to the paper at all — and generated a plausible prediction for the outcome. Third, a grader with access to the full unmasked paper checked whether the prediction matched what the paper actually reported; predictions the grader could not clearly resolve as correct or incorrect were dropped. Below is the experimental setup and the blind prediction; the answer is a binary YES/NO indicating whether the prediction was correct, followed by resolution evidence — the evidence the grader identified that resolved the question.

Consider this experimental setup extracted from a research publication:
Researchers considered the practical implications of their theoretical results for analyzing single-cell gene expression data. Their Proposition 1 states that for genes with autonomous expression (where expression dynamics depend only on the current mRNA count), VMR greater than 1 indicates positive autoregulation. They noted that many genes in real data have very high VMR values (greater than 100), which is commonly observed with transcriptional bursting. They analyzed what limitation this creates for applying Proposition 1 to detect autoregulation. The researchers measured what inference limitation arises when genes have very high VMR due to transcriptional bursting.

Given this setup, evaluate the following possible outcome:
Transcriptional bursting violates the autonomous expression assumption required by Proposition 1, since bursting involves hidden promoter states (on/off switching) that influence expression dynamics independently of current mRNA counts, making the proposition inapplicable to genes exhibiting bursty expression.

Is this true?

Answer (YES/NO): YES